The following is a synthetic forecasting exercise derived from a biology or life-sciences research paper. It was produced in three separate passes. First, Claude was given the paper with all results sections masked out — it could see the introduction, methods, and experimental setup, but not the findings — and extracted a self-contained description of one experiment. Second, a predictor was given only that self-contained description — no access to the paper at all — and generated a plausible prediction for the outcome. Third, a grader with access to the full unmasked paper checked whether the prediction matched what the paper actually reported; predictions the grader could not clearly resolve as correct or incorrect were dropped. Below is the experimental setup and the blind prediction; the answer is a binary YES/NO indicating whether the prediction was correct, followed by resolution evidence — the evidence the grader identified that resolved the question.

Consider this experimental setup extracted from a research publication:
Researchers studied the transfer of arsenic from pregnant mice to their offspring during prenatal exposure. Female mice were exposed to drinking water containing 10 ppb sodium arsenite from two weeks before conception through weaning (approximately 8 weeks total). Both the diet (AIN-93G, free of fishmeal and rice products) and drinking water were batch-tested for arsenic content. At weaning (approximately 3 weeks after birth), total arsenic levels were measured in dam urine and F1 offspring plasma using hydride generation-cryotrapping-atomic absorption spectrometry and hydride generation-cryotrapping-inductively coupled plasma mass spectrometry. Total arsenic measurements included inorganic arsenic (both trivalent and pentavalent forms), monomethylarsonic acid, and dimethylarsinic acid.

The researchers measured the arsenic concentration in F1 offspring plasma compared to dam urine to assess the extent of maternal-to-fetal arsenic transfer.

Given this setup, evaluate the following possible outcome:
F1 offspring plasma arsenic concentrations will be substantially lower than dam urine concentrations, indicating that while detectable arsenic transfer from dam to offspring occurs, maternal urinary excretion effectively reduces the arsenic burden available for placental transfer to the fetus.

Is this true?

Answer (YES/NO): YES